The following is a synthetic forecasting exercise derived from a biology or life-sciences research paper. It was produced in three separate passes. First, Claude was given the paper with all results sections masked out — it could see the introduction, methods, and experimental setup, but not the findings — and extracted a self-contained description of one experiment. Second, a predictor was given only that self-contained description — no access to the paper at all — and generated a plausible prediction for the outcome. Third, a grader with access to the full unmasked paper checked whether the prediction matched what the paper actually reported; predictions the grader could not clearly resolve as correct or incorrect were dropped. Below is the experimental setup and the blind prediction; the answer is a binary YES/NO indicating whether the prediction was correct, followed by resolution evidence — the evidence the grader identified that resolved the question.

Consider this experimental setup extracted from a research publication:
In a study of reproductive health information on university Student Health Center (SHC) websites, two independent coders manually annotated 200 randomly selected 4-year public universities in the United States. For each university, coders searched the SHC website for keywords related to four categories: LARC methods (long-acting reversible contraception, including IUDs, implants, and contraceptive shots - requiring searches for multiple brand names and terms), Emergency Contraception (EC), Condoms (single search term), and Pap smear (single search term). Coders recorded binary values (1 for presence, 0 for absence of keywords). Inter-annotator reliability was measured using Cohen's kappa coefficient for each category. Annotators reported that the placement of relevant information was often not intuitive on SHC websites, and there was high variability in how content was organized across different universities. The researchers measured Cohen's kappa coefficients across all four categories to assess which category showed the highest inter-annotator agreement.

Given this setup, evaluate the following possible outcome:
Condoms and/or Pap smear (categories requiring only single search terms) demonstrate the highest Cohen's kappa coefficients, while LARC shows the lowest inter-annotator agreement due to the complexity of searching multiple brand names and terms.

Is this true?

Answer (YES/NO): NO